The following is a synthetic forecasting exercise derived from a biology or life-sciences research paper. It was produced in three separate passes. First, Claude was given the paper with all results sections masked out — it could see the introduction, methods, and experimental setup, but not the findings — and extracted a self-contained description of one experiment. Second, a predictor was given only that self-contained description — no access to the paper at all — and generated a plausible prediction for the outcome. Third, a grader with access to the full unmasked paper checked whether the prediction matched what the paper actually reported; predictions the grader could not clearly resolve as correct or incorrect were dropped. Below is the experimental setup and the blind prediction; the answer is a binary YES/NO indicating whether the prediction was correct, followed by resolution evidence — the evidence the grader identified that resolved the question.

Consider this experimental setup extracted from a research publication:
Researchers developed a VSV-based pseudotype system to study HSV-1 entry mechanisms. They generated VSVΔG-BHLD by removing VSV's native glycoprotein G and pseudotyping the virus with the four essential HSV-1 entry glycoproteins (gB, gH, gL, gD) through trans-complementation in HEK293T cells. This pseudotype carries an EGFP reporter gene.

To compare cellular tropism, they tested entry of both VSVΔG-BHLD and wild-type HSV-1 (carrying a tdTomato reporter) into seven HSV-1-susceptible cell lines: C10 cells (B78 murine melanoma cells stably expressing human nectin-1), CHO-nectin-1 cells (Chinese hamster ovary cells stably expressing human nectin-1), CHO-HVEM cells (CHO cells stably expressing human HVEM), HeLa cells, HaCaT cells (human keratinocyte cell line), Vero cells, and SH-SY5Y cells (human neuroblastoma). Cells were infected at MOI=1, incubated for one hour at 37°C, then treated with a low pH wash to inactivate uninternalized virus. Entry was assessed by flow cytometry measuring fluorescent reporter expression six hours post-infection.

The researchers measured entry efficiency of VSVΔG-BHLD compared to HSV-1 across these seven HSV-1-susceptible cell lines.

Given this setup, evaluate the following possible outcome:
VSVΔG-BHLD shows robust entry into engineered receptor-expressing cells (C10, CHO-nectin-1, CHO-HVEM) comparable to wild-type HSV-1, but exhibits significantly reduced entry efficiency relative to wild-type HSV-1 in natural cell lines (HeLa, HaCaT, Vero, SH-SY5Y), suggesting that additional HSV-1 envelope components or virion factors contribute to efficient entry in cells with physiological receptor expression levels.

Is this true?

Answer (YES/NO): NO